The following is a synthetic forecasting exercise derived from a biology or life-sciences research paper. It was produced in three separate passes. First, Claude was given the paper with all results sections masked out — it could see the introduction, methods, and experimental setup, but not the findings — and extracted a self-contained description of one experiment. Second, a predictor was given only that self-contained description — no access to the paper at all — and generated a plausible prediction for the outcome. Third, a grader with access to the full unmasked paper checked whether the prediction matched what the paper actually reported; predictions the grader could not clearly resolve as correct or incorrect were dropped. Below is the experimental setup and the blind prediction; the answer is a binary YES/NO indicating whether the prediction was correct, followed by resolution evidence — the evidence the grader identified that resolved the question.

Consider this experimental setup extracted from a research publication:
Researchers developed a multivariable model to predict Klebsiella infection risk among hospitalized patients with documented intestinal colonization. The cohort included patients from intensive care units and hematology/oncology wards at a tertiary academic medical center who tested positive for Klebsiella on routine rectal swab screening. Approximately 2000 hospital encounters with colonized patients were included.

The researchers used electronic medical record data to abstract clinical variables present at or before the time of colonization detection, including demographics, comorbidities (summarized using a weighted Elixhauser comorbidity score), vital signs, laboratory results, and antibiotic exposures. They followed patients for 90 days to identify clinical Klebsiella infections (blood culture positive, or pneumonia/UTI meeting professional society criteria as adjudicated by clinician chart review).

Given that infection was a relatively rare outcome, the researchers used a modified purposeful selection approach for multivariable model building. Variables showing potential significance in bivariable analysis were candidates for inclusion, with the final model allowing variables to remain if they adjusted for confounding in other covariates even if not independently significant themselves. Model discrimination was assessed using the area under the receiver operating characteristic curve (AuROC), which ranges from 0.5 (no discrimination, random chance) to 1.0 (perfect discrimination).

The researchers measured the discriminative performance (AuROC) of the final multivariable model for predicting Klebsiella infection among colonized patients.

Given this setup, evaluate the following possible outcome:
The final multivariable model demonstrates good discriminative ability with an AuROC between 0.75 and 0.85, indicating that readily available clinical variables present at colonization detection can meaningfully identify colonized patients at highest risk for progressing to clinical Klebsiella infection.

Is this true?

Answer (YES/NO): NO